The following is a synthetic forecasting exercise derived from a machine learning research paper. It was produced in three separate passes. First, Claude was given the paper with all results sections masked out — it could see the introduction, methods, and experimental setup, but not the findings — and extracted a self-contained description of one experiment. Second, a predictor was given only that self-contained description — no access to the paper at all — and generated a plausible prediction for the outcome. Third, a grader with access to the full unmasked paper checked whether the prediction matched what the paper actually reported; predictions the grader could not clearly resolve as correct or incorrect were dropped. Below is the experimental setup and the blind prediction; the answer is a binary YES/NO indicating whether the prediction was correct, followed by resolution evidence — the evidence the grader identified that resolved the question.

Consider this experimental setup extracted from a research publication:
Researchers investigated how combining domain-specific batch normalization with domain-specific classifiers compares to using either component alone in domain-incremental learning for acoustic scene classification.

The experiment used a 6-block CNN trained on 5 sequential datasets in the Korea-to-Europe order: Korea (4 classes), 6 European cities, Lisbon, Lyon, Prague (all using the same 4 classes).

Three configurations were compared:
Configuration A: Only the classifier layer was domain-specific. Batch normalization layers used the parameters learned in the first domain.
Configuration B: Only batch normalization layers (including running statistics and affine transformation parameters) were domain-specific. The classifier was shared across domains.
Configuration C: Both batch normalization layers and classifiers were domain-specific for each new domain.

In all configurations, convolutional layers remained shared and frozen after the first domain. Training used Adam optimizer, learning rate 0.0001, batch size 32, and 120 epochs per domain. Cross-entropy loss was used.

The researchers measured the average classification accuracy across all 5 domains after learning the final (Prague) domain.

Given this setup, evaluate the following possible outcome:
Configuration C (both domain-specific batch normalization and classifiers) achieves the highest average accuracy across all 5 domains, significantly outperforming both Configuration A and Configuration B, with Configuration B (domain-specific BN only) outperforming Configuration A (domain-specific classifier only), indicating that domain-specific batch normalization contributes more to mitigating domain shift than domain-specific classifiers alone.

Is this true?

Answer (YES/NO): NO